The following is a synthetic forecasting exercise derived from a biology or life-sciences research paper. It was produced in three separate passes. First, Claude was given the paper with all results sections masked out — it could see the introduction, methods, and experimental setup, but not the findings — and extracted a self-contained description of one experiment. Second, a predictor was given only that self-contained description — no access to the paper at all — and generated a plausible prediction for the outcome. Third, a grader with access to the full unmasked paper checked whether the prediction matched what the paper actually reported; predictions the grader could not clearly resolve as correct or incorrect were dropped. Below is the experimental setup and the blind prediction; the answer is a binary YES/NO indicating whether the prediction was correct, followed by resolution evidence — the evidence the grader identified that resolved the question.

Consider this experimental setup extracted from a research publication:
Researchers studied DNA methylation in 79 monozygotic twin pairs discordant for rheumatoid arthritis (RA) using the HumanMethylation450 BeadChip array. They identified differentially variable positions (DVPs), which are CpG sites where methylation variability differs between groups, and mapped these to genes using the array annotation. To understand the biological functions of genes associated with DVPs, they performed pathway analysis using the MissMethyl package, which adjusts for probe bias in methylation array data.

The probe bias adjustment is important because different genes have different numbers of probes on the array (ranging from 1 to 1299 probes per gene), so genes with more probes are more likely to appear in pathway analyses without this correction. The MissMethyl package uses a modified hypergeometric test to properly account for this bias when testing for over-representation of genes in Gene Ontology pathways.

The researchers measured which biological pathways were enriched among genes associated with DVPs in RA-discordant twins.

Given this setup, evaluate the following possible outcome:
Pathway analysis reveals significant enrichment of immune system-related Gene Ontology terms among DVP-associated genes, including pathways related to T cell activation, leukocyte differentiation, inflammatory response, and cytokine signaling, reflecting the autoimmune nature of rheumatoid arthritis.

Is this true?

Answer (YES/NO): NO